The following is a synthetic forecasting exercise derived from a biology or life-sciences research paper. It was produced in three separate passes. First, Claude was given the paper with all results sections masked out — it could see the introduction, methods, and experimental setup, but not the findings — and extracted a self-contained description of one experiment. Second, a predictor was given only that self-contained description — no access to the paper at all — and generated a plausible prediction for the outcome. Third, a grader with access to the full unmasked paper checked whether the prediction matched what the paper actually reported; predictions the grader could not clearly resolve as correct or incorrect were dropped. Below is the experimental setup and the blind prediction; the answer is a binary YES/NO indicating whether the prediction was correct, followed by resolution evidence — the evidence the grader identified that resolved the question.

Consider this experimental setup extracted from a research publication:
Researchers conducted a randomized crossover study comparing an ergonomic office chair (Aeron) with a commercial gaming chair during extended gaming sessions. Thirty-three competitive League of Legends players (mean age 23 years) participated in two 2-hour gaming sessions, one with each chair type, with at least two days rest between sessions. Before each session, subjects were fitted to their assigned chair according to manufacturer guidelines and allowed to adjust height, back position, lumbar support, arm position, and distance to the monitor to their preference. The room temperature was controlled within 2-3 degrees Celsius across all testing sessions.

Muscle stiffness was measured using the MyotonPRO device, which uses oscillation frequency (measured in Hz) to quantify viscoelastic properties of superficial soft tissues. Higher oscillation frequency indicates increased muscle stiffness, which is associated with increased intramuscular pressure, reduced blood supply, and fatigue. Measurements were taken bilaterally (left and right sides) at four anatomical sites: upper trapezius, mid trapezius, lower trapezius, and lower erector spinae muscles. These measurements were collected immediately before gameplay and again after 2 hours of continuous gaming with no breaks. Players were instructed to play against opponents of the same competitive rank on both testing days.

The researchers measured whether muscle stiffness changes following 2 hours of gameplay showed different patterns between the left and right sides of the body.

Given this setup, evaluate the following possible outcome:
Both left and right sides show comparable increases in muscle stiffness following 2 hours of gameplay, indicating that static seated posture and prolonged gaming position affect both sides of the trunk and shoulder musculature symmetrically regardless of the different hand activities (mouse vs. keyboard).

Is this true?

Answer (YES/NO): NO